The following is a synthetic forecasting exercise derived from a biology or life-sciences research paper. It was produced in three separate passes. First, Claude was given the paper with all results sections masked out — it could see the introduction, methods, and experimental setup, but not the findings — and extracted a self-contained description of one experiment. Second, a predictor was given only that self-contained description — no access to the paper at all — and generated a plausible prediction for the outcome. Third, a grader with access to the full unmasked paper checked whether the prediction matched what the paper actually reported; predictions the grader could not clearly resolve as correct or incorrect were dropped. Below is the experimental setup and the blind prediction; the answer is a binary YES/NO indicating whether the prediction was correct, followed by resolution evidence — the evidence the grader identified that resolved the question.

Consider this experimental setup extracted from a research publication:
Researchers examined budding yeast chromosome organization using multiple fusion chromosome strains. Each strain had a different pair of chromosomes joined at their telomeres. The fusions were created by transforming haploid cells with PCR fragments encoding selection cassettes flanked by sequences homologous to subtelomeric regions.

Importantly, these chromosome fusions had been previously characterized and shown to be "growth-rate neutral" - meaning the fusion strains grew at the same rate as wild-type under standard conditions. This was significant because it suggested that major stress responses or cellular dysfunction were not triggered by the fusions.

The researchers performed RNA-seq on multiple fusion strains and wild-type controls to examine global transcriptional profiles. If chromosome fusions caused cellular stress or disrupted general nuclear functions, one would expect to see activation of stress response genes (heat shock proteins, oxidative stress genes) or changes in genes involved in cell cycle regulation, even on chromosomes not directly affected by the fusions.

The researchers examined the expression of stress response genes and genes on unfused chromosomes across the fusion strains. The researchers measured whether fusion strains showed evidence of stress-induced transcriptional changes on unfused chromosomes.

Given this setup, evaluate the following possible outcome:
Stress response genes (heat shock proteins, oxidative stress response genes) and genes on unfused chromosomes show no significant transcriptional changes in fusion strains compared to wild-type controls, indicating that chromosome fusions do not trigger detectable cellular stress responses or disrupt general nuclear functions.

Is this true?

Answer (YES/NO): YES